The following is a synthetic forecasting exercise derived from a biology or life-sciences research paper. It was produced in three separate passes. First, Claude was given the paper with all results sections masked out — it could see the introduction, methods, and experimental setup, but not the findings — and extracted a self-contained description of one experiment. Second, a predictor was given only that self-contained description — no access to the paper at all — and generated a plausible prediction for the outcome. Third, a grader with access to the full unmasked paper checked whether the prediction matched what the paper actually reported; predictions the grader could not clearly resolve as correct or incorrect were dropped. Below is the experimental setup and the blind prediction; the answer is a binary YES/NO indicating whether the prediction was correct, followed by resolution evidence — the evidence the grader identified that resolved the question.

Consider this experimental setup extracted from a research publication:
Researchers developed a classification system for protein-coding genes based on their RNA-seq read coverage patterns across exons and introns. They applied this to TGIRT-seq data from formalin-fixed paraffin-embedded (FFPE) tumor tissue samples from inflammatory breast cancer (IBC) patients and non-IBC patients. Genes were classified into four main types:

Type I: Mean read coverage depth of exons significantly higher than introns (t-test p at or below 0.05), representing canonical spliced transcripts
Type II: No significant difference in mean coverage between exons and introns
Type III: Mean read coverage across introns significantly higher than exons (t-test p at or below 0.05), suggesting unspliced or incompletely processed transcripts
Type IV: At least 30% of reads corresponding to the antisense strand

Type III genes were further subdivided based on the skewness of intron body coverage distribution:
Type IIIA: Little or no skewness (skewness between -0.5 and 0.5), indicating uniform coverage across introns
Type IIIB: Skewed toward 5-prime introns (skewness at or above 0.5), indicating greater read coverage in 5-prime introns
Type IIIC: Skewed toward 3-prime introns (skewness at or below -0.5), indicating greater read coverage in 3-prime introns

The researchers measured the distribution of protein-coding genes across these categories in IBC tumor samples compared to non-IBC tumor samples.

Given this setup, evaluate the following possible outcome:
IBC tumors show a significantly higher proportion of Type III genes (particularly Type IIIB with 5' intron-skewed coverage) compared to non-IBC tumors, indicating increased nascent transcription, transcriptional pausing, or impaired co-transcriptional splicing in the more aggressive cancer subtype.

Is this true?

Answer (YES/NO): NO